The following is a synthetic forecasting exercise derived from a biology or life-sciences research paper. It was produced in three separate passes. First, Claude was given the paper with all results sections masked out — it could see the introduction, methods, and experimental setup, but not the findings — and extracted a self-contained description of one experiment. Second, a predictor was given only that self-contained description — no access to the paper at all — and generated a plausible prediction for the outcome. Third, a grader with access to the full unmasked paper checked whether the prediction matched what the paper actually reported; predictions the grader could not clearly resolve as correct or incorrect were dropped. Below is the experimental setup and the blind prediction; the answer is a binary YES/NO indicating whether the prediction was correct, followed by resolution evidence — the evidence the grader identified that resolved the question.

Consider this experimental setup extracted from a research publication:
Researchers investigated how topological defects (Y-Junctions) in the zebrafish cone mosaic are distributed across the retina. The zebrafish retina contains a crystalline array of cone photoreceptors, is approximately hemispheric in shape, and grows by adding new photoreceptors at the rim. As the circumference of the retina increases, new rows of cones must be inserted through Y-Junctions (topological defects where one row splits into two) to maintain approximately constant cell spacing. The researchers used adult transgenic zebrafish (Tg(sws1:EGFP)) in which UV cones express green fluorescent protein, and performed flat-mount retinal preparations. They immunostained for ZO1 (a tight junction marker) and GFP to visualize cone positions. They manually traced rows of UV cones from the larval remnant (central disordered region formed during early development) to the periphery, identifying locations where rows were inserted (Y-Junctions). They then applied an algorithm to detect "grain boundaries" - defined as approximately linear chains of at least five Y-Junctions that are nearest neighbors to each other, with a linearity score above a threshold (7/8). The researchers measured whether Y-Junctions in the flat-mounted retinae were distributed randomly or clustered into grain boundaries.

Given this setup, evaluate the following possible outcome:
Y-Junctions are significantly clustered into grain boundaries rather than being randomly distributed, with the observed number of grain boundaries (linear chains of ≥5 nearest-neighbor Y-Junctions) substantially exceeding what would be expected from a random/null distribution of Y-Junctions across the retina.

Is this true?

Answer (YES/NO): YES